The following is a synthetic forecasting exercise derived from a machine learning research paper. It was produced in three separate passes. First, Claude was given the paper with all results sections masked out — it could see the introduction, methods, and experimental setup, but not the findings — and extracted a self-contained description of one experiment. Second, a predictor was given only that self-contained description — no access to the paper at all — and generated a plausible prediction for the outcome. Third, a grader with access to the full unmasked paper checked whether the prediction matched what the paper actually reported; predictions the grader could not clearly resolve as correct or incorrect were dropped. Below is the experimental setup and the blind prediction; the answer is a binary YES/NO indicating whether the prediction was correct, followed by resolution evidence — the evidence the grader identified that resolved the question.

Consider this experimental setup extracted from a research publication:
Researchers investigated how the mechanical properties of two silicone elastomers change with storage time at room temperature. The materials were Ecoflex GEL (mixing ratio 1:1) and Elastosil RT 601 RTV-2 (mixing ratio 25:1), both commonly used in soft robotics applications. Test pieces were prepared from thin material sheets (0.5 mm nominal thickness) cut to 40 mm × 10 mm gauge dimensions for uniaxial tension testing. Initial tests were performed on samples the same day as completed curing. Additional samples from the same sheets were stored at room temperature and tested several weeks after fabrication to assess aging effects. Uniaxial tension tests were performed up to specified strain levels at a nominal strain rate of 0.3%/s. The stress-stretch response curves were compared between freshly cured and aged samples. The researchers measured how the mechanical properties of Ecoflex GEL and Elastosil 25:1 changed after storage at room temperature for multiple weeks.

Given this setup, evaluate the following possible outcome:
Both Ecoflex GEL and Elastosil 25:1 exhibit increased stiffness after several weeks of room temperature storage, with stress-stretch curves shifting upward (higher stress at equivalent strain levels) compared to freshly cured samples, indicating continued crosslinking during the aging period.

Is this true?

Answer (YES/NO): NO